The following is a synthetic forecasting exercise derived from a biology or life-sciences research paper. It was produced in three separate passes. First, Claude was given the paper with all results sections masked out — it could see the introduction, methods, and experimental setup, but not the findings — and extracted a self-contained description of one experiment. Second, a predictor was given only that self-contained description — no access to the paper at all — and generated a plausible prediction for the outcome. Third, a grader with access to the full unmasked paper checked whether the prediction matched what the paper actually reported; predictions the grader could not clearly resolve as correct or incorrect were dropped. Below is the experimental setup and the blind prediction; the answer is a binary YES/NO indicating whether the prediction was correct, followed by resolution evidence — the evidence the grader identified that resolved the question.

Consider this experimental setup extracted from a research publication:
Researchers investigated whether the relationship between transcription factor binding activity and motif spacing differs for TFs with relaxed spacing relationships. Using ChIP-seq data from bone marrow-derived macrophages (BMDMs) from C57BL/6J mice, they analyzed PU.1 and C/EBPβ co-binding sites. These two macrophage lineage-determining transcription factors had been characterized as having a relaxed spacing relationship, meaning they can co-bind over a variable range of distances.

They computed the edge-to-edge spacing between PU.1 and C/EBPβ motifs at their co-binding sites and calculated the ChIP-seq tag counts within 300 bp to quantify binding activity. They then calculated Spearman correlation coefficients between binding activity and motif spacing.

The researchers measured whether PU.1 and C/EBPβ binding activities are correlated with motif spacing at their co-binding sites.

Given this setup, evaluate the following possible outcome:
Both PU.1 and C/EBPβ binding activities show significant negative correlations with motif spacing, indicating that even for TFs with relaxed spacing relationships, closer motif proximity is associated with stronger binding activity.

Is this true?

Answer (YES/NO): NO